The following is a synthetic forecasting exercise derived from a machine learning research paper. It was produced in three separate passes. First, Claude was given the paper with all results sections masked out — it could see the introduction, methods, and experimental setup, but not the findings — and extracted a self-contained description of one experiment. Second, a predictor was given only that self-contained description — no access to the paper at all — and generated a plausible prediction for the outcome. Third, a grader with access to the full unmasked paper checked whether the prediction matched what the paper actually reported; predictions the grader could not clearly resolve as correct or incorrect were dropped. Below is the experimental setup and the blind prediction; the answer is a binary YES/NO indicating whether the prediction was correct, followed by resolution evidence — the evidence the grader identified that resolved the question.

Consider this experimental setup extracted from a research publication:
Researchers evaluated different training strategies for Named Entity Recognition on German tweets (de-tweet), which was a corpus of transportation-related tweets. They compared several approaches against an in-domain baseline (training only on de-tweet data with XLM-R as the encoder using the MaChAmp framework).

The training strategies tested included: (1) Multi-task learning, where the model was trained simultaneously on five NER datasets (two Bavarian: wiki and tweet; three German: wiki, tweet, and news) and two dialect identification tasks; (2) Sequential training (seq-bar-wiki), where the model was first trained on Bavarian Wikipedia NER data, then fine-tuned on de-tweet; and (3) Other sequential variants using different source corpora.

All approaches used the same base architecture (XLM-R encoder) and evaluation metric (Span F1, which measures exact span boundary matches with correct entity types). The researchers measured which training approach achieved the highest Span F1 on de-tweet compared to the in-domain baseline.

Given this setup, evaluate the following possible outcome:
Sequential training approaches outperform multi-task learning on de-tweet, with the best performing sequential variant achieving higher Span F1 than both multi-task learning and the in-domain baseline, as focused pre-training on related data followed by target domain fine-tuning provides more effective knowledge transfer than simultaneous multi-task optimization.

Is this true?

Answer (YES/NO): YES